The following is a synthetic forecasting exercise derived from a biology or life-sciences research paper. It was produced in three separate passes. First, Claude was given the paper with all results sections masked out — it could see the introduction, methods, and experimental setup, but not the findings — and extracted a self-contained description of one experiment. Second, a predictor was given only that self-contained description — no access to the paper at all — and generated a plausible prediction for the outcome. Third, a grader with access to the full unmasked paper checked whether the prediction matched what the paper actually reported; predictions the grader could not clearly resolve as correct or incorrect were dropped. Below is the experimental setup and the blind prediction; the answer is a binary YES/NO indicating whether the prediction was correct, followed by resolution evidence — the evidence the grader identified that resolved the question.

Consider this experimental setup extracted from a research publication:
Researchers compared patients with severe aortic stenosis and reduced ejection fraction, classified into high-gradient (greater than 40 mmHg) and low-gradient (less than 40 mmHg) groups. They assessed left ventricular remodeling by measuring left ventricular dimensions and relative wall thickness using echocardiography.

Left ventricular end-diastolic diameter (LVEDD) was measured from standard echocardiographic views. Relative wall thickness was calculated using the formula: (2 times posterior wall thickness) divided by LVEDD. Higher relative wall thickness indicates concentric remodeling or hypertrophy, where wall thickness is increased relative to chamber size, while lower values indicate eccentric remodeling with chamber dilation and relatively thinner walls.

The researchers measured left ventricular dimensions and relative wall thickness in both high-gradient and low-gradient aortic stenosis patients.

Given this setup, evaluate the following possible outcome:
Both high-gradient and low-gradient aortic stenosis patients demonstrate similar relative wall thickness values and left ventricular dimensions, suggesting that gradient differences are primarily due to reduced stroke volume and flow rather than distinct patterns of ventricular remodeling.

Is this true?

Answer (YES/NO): YES